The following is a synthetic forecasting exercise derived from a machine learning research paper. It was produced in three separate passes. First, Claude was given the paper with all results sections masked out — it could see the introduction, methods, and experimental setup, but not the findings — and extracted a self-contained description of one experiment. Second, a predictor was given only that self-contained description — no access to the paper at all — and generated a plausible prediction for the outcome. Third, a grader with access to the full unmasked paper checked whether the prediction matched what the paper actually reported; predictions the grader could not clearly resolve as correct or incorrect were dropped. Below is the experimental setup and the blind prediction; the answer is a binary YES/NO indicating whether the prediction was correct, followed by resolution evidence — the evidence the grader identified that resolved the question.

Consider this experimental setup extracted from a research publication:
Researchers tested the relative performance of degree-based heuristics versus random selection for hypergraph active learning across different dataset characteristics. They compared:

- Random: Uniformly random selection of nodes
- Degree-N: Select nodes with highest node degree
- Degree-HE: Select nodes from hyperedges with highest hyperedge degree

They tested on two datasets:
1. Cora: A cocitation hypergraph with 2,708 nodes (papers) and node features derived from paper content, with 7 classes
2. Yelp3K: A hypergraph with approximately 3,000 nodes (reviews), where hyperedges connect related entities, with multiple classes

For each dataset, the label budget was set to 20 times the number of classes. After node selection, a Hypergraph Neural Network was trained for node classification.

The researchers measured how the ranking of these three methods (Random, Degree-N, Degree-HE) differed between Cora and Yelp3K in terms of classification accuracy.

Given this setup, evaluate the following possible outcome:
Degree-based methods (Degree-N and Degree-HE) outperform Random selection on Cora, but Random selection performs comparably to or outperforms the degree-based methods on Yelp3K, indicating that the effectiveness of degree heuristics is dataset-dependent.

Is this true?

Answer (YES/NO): NO